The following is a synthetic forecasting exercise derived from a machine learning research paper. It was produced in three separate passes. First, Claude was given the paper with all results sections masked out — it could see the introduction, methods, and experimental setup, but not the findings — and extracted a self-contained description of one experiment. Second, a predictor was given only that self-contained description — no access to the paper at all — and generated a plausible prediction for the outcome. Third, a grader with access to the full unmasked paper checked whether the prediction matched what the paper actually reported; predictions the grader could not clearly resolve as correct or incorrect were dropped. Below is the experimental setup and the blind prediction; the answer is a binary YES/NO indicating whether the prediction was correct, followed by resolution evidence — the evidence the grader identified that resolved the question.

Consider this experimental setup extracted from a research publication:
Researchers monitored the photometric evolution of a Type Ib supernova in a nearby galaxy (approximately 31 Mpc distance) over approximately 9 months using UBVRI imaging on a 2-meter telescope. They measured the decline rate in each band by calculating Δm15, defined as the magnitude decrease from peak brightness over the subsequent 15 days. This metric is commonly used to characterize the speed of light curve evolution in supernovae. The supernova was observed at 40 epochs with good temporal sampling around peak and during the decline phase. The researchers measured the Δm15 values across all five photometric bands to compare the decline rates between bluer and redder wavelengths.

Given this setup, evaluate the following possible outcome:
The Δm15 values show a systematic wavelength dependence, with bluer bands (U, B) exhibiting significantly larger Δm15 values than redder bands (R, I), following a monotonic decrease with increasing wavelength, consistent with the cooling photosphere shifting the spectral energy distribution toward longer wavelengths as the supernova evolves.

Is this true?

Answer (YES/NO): YES